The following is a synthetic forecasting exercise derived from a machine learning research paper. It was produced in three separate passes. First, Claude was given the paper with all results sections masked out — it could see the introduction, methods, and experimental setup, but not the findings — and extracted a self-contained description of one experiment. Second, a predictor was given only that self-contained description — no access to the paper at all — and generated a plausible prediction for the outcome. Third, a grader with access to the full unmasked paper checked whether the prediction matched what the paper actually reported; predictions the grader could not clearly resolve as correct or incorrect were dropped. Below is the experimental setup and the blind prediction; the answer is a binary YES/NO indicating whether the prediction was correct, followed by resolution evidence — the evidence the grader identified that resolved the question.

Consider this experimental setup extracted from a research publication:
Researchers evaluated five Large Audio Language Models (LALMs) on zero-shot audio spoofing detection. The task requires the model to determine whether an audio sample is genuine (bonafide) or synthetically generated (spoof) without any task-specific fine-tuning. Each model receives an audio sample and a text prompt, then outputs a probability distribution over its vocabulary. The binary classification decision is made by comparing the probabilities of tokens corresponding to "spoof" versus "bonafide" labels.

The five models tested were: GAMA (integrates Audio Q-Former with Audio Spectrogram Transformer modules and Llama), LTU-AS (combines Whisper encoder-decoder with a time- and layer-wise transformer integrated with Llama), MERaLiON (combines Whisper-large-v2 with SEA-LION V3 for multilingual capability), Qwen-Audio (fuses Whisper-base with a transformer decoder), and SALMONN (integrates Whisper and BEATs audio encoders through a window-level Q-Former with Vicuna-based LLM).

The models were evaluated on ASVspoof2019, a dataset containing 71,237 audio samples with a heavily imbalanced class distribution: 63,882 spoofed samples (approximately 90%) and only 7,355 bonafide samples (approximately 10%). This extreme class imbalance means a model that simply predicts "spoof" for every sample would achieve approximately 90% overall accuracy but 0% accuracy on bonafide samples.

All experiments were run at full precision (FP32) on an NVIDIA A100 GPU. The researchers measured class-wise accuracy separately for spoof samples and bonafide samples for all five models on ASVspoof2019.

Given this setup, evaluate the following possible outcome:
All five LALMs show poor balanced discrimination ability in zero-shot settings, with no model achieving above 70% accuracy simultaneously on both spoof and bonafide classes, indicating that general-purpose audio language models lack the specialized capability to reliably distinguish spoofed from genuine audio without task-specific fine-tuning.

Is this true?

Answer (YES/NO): YES